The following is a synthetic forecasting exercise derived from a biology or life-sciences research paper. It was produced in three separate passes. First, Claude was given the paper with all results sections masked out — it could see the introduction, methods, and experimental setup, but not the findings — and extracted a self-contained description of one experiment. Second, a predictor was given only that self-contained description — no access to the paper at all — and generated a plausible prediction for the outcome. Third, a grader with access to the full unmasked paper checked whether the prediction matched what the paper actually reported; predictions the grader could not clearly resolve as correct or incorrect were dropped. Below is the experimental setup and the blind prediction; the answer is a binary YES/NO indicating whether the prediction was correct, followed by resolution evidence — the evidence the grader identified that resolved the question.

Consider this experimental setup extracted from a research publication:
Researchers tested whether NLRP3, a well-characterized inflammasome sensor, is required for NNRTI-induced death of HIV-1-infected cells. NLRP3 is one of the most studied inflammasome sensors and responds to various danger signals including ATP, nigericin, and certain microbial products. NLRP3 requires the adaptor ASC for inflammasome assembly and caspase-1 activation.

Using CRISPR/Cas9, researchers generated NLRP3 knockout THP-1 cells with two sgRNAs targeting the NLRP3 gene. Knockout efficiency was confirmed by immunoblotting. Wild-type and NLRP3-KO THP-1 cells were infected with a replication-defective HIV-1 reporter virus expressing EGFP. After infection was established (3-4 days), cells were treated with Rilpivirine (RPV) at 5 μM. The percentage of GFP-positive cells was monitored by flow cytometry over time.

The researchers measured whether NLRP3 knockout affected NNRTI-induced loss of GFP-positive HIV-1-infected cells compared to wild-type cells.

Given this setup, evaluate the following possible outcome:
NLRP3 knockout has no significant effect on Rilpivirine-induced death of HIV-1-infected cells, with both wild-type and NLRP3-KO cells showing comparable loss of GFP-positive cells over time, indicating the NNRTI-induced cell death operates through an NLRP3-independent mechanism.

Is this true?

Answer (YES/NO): YES